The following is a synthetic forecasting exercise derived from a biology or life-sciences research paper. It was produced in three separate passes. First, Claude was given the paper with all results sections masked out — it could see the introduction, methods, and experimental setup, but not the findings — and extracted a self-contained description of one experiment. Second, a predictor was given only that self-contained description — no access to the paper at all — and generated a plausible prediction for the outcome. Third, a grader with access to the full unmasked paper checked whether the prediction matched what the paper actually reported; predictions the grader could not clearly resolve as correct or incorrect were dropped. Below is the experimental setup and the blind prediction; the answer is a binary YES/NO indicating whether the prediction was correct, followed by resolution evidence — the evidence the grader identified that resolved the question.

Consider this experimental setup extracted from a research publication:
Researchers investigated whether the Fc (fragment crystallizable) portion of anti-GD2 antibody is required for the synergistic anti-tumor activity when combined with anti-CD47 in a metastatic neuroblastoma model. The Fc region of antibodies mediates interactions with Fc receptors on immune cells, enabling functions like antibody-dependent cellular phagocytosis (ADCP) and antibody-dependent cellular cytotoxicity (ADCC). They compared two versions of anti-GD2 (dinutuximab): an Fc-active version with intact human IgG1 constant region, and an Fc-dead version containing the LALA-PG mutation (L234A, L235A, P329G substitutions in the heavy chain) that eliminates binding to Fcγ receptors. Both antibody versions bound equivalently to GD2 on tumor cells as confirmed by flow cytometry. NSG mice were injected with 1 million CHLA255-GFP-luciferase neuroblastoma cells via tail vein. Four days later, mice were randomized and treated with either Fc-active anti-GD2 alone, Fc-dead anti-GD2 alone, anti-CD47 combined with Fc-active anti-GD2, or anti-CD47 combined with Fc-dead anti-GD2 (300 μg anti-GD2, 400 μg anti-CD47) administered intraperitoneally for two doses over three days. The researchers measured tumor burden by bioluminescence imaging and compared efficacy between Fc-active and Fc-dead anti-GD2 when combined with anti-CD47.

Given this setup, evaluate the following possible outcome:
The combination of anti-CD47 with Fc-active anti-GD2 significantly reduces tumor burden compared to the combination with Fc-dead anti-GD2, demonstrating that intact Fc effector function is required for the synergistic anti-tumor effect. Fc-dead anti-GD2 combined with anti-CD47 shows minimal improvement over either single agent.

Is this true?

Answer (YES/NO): NO